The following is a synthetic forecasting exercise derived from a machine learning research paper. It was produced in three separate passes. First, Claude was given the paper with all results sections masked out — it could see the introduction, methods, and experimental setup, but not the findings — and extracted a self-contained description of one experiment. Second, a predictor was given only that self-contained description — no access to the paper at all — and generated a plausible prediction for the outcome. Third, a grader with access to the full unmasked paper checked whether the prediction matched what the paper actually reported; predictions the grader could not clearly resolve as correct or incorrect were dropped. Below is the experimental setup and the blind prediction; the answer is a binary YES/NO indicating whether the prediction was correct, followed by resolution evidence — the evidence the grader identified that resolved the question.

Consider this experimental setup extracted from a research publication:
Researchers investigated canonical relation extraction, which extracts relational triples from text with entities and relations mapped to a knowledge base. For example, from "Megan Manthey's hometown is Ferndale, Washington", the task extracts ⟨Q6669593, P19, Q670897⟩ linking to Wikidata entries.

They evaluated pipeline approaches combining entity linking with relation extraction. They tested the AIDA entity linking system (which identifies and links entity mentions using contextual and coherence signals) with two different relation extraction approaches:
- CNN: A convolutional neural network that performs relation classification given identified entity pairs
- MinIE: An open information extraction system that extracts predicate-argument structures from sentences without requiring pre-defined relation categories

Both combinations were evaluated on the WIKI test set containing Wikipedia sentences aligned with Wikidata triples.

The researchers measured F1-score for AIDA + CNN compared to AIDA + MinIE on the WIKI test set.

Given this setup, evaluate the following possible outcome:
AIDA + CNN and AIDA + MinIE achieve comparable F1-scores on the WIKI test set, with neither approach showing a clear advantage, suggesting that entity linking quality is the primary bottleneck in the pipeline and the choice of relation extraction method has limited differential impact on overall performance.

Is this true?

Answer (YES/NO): NO